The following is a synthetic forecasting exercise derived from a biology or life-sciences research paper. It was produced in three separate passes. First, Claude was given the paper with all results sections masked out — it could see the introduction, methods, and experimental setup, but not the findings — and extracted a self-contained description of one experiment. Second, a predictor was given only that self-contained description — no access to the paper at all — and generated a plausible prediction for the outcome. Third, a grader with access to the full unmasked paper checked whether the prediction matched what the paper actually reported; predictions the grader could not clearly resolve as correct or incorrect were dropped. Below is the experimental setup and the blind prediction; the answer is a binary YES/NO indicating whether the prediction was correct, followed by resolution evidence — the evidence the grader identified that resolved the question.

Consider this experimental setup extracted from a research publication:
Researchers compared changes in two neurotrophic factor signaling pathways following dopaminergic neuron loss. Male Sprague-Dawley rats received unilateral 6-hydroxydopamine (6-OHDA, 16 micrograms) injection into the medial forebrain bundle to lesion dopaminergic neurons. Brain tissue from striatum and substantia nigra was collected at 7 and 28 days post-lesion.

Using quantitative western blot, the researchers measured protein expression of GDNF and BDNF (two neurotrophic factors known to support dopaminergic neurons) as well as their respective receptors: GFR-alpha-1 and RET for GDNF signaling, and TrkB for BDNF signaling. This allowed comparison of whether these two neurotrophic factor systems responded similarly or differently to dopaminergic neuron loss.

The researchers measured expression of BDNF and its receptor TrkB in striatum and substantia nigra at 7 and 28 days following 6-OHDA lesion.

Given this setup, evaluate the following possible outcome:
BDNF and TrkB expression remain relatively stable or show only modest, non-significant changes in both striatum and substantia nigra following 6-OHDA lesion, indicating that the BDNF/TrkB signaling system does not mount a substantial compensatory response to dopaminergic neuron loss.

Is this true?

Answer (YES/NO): YES